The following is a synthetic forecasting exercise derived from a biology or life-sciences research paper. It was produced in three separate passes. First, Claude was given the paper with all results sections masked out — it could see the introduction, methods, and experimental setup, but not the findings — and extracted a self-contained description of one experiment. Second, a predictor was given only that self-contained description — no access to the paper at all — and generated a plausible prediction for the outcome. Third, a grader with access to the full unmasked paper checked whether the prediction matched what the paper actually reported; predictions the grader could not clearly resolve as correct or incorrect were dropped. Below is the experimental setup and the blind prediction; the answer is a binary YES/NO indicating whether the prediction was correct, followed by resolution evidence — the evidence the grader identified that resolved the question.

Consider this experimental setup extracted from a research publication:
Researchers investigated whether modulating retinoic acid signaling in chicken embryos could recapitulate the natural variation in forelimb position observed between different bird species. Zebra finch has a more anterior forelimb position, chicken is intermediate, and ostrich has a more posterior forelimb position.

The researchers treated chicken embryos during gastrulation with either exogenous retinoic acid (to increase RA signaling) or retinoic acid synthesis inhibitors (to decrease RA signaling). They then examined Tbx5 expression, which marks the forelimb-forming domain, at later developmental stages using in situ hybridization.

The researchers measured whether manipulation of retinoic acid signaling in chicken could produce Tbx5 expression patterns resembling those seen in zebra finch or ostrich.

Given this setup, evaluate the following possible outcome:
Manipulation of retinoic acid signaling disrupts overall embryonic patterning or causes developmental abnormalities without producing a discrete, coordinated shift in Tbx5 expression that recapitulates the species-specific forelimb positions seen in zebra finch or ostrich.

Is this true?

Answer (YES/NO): NO